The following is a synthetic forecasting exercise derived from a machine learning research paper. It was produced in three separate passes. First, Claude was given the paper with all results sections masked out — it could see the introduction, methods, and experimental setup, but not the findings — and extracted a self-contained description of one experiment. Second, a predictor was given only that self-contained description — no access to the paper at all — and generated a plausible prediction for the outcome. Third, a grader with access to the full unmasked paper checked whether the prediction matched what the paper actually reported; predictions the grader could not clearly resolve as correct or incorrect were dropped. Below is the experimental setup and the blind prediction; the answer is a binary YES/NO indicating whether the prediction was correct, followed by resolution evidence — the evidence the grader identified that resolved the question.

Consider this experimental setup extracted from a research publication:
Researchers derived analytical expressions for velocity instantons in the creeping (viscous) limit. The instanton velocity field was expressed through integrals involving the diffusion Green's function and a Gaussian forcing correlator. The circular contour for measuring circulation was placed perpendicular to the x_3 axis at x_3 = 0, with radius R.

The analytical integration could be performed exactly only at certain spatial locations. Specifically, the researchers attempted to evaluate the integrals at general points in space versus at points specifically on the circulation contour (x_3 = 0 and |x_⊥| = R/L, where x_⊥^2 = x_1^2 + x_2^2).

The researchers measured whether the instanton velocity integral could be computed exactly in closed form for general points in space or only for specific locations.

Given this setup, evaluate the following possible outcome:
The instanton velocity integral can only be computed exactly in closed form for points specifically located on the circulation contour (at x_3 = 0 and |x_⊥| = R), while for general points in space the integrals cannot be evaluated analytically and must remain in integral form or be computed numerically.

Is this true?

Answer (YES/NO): YES